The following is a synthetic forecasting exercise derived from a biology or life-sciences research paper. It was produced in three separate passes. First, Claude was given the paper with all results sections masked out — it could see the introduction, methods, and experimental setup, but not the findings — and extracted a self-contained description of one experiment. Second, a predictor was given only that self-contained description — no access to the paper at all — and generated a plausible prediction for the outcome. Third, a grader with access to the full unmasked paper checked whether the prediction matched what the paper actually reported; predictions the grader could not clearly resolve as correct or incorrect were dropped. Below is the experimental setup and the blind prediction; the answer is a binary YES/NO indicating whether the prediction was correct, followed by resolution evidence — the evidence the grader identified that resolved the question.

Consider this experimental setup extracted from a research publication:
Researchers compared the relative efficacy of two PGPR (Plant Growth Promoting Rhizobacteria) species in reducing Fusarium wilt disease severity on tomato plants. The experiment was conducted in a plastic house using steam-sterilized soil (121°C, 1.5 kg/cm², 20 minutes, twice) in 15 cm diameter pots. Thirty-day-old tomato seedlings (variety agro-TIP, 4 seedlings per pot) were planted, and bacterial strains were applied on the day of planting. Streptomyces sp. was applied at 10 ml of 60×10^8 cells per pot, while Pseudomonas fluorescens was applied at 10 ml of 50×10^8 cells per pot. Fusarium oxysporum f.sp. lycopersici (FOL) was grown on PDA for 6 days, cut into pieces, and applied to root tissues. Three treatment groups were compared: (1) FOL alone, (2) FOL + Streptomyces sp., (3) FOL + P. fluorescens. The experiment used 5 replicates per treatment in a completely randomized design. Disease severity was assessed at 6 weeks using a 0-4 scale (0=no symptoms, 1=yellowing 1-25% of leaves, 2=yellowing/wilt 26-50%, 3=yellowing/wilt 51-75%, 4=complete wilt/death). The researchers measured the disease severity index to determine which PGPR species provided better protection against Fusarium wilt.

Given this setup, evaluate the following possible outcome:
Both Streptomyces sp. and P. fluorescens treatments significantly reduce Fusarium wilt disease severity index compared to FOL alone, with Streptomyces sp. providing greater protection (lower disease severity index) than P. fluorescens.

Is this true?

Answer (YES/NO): YES